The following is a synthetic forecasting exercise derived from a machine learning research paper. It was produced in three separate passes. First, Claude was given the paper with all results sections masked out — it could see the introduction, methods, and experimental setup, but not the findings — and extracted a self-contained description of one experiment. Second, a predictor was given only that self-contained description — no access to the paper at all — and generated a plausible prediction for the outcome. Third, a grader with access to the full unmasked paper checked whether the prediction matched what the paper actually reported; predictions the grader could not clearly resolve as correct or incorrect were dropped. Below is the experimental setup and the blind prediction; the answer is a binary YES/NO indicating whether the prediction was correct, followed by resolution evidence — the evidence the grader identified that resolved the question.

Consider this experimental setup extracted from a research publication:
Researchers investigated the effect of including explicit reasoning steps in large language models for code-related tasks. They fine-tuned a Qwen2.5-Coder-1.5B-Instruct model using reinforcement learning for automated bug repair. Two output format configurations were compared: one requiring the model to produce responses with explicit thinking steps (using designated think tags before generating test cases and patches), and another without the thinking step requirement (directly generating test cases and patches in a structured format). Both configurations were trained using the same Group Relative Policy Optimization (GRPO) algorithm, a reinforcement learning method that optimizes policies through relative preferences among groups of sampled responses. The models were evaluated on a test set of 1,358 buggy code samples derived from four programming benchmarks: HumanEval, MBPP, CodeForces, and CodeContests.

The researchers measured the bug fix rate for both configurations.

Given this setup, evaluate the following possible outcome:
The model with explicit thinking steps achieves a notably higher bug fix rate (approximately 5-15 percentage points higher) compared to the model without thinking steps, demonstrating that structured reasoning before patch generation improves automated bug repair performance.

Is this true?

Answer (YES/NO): NO